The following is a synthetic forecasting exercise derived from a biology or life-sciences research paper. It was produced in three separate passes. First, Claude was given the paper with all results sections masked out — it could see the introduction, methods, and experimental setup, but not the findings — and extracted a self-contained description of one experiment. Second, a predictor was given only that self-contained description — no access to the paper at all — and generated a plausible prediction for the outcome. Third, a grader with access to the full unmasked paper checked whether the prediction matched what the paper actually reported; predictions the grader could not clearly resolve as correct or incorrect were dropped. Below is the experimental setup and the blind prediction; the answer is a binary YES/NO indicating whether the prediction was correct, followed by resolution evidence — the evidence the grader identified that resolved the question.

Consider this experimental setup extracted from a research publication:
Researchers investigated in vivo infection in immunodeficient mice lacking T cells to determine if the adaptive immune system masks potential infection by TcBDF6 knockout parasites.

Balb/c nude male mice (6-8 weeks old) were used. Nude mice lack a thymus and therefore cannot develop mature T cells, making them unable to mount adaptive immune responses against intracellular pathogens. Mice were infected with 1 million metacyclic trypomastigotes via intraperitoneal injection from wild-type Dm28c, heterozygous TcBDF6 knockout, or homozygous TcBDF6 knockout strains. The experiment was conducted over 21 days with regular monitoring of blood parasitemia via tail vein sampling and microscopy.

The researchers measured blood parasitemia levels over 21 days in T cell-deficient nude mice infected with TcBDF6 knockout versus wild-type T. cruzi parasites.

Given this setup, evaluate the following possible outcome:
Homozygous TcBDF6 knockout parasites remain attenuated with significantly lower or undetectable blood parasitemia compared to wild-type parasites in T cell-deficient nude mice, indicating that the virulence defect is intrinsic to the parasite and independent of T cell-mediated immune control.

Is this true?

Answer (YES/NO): YES